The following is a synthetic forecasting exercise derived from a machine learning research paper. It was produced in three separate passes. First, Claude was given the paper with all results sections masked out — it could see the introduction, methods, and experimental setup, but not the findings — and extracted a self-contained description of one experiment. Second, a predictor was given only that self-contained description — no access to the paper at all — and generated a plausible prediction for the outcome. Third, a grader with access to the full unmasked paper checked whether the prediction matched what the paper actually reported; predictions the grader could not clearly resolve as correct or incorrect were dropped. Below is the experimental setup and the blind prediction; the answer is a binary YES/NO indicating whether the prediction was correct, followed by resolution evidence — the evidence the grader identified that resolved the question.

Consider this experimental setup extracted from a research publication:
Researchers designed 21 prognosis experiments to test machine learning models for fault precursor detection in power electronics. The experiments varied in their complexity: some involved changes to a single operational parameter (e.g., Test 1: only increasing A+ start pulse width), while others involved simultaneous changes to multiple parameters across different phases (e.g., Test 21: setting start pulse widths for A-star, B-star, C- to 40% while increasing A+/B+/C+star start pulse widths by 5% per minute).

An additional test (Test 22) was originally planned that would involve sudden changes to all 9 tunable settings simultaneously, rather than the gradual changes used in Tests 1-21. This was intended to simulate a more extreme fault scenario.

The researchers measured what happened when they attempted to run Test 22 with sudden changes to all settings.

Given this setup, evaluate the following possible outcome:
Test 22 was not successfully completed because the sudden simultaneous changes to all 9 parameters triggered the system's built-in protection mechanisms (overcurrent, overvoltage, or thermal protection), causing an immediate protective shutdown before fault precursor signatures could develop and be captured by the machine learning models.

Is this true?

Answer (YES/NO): NO